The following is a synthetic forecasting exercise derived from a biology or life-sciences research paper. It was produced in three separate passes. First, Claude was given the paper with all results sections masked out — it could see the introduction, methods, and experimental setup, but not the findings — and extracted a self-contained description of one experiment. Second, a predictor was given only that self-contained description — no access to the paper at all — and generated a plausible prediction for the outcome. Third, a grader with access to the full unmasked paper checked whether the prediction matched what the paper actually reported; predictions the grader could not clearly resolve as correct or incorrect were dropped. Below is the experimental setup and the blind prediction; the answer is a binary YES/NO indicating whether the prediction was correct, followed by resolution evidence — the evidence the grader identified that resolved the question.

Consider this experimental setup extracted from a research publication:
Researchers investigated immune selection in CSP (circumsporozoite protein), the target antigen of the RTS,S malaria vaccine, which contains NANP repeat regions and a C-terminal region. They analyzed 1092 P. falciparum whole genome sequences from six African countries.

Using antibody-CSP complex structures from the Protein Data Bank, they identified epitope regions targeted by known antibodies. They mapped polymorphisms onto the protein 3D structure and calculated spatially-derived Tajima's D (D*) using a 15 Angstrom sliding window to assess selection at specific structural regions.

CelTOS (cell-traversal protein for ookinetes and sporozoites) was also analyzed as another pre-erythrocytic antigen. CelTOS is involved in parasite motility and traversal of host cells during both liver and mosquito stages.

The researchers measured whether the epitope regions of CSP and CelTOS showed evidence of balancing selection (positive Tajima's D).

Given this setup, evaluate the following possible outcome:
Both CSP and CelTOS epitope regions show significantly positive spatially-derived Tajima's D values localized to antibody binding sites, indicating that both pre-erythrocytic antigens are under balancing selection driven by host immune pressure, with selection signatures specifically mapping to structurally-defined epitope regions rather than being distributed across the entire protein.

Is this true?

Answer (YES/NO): NO